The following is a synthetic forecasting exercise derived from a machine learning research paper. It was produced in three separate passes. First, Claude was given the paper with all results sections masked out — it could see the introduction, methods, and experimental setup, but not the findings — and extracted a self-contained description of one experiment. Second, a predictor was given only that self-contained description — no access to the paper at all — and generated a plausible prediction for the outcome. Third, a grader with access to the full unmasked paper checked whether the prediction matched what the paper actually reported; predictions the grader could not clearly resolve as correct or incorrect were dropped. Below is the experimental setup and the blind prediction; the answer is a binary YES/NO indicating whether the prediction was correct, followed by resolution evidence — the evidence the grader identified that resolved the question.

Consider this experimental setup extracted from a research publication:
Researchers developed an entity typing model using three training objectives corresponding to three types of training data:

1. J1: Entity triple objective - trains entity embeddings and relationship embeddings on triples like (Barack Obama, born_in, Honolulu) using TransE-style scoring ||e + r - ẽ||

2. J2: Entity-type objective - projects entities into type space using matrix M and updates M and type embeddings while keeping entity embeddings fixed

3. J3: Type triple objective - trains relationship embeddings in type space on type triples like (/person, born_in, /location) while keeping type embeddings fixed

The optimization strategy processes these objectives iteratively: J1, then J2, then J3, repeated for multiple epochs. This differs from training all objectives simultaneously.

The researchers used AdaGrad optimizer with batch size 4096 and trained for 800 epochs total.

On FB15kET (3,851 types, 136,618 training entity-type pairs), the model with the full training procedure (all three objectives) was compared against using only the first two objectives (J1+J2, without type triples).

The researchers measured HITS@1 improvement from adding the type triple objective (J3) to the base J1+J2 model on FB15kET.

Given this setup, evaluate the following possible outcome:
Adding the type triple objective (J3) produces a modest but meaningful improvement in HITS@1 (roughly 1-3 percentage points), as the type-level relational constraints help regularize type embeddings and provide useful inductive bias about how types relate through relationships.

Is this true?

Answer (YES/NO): NO